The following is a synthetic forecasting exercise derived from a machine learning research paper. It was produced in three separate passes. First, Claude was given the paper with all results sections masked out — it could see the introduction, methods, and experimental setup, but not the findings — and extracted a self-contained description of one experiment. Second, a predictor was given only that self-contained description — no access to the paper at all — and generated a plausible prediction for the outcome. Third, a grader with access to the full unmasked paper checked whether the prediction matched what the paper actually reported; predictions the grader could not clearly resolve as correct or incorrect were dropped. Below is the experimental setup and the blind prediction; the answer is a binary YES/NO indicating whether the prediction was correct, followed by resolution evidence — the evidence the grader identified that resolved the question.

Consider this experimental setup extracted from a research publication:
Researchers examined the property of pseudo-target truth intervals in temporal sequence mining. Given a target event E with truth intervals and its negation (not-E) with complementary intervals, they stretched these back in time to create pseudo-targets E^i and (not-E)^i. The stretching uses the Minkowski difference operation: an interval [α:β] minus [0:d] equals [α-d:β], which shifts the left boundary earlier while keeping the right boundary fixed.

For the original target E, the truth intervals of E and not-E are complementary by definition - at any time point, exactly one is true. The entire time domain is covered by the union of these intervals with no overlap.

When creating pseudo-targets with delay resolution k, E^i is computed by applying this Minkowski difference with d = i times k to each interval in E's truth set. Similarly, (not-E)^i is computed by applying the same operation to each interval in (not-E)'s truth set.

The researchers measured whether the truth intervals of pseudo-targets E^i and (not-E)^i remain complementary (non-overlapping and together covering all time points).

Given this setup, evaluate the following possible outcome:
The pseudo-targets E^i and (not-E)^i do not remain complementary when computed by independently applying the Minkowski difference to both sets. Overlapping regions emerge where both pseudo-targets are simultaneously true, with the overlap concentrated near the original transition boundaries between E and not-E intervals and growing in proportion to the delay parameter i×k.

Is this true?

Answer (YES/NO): YES